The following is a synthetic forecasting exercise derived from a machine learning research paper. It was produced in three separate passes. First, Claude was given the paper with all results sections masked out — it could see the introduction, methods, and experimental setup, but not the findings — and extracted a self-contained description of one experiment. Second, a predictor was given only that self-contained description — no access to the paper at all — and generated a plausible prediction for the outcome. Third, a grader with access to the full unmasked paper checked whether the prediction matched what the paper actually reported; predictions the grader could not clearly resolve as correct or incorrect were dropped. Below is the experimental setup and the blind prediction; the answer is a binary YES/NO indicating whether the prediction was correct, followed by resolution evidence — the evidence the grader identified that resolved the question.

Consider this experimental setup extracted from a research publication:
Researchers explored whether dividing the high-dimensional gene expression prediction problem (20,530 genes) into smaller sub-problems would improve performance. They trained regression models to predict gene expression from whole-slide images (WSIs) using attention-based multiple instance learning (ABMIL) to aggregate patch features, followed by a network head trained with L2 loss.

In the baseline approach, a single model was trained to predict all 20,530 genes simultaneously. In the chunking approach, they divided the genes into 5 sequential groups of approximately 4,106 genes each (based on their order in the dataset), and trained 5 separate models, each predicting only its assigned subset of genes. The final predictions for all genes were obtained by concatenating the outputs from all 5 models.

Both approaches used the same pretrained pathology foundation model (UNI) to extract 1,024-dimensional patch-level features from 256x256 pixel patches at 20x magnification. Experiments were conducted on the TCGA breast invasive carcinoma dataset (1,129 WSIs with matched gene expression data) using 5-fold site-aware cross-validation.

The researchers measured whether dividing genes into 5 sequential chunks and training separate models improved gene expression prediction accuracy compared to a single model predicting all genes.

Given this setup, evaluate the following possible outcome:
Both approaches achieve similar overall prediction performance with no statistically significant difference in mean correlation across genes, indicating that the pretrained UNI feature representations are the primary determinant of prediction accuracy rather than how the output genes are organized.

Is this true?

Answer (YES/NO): NO